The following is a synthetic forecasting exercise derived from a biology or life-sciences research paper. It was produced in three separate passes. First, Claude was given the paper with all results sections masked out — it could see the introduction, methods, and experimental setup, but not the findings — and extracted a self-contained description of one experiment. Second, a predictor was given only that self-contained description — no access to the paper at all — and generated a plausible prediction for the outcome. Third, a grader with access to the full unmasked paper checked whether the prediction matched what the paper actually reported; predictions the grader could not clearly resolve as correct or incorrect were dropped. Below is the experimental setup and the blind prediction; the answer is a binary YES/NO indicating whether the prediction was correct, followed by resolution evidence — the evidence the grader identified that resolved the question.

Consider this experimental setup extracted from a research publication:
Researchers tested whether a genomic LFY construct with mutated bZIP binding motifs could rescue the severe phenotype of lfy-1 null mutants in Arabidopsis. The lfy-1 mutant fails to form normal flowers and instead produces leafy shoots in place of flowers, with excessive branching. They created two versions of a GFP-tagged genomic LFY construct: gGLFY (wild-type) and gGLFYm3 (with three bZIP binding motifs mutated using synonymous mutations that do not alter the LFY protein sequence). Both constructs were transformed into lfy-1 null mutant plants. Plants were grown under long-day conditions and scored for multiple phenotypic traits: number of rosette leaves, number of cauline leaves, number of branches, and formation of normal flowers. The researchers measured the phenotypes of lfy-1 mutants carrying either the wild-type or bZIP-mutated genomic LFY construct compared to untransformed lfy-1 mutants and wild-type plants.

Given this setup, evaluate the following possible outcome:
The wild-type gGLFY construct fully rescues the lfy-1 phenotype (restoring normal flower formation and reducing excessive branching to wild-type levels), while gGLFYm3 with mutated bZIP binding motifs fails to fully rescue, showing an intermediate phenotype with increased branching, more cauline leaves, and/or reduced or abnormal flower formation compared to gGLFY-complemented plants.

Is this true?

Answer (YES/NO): YES